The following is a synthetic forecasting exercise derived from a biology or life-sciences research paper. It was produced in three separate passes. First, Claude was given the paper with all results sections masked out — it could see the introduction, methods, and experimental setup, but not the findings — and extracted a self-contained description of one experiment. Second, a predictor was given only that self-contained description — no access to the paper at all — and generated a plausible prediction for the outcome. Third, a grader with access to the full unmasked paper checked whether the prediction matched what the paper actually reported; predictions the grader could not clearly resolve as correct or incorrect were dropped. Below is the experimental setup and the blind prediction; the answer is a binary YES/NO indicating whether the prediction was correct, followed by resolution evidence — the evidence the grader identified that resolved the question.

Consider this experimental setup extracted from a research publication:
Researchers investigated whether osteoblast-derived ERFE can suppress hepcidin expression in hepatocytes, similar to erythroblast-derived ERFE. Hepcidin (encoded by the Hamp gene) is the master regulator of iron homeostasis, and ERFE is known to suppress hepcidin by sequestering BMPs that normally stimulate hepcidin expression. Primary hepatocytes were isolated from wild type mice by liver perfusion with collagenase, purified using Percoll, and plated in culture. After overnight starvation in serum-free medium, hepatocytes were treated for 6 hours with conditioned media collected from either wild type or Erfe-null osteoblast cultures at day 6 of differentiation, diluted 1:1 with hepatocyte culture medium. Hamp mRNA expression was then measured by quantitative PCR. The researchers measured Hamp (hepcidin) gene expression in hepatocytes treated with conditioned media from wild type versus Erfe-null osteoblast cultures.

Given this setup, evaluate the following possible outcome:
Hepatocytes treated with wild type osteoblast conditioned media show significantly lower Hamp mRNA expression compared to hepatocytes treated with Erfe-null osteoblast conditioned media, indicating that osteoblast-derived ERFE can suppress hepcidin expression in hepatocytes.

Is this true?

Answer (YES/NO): YES